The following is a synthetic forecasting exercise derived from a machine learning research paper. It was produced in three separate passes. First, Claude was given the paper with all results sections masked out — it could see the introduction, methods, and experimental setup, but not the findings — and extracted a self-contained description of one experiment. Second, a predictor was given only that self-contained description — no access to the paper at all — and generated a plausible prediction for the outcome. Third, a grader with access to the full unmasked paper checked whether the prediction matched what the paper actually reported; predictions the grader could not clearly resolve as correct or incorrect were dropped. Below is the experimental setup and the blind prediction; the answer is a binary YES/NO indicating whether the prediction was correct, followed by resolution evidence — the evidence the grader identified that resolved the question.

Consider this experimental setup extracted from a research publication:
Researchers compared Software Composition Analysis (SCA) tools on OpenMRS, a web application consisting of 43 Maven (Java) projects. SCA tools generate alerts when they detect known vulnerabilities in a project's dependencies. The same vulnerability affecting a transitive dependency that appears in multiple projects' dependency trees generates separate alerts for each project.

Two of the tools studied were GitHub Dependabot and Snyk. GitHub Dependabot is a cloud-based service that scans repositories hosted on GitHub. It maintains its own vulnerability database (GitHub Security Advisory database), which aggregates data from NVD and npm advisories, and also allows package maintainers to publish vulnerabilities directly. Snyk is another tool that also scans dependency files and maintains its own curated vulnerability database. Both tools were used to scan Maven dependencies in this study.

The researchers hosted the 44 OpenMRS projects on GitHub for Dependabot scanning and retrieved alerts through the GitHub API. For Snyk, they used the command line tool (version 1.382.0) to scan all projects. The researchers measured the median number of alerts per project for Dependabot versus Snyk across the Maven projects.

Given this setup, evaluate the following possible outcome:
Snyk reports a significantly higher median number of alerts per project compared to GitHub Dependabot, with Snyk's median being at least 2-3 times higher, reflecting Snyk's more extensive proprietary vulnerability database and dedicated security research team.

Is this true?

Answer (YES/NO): NO